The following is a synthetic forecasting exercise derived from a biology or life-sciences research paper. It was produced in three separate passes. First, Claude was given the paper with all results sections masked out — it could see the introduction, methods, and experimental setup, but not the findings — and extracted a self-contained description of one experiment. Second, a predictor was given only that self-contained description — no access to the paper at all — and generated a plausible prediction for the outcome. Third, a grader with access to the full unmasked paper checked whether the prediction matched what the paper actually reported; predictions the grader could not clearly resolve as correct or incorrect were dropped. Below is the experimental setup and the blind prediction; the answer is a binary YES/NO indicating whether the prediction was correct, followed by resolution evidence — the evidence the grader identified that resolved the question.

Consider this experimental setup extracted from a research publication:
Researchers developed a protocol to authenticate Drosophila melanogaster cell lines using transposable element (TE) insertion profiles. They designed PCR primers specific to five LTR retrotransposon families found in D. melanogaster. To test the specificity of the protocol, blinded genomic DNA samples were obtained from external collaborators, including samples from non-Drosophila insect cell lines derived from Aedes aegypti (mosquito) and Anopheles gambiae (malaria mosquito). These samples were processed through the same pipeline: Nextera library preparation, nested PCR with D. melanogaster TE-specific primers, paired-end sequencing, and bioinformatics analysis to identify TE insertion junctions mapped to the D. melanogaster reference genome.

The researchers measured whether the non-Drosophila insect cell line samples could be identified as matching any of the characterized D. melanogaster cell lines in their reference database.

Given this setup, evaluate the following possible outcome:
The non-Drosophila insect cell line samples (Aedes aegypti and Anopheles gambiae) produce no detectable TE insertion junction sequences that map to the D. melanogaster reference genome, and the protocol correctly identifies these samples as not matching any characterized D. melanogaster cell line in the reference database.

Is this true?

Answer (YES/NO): NO